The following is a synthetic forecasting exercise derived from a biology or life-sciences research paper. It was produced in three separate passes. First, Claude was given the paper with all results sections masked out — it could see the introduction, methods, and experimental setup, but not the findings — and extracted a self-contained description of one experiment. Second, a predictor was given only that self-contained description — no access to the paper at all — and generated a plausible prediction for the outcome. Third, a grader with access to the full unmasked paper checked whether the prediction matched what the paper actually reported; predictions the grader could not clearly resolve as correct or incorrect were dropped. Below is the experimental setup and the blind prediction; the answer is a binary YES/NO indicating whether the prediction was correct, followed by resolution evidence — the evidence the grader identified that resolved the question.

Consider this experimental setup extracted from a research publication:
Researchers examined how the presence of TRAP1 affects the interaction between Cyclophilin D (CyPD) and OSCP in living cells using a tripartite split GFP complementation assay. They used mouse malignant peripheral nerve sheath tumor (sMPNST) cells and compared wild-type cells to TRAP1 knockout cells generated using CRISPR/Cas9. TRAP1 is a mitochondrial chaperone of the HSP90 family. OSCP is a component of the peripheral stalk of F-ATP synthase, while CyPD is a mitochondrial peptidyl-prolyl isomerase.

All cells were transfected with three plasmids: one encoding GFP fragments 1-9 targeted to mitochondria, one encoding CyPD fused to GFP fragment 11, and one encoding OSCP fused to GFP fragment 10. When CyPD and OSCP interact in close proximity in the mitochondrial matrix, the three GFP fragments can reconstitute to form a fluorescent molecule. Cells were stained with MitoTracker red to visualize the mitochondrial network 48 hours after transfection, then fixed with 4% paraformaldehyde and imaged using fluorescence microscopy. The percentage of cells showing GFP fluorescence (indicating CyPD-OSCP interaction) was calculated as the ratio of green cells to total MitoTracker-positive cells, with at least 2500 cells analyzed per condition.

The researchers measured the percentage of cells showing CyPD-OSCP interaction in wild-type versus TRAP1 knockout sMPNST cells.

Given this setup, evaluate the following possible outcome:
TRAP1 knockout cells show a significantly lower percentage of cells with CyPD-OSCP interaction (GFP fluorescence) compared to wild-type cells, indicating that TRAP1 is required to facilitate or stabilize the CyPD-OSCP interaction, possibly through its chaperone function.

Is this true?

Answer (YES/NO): NO